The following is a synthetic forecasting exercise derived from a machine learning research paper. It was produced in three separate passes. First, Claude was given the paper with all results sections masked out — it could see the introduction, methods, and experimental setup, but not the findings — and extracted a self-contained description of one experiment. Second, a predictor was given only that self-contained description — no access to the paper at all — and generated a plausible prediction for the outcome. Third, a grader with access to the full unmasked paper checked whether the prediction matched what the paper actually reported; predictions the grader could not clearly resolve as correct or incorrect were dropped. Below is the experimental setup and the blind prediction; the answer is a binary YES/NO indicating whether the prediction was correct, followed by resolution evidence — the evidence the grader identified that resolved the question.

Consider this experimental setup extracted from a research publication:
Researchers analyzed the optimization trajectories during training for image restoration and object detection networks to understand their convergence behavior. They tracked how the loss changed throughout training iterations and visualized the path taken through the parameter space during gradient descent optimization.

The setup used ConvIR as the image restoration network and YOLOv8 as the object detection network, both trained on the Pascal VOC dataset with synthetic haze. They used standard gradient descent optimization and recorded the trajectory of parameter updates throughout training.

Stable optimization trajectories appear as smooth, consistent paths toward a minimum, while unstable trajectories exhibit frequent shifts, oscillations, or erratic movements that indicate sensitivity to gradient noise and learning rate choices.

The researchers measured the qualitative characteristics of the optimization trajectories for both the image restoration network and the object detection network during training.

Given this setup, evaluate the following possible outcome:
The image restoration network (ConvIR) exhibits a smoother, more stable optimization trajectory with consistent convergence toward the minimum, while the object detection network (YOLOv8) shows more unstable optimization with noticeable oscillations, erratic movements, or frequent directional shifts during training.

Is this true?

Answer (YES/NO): YES